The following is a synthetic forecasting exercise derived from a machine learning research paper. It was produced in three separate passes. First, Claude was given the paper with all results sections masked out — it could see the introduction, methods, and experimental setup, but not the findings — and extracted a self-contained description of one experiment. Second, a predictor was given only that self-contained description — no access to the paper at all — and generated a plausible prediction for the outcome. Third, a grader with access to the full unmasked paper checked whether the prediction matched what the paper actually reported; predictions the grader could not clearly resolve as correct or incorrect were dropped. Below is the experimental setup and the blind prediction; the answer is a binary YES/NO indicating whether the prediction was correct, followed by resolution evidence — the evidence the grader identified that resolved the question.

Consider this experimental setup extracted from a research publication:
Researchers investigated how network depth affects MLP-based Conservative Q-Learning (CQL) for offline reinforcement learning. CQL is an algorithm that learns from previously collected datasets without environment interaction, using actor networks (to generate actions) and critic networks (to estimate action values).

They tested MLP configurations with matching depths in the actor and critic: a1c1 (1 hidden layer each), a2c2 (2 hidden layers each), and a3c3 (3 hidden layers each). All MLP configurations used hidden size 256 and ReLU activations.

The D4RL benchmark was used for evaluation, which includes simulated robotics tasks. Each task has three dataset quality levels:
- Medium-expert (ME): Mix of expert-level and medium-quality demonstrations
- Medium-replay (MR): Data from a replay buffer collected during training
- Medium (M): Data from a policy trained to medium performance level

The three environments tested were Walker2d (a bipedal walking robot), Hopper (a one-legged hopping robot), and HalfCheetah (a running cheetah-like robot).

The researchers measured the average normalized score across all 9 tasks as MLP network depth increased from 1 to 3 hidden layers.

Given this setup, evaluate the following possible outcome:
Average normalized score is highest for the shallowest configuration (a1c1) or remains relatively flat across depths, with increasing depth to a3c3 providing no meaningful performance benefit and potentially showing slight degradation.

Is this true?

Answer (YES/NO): NO